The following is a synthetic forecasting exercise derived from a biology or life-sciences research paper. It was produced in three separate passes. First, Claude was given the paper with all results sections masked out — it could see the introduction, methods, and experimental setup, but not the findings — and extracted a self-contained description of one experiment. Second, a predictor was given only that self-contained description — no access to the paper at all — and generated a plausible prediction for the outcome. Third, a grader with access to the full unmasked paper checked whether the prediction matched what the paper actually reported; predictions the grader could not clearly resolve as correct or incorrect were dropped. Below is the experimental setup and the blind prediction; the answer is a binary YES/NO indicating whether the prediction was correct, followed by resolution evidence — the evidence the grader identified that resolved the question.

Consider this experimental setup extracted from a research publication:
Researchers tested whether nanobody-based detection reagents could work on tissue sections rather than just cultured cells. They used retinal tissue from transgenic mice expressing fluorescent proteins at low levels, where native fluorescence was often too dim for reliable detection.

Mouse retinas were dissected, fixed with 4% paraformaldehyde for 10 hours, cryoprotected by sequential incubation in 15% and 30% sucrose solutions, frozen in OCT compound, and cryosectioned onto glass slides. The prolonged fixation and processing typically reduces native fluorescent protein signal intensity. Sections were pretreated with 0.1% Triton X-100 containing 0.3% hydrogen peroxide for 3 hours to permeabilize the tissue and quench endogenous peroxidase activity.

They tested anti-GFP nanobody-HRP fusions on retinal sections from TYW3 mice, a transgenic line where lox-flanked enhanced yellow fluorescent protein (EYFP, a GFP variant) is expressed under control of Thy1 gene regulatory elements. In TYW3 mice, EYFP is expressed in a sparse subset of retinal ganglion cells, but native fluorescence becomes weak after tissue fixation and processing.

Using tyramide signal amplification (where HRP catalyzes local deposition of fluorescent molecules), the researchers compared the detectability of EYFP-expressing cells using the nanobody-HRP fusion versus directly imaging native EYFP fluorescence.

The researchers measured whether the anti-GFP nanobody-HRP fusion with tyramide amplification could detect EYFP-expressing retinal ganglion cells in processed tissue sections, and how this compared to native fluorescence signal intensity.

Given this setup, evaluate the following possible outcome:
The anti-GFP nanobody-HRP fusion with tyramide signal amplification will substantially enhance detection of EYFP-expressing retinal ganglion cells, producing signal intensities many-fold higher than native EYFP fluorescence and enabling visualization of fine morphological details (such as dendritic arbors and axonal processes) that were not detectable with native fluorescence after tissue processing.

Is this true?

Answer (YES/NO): YES